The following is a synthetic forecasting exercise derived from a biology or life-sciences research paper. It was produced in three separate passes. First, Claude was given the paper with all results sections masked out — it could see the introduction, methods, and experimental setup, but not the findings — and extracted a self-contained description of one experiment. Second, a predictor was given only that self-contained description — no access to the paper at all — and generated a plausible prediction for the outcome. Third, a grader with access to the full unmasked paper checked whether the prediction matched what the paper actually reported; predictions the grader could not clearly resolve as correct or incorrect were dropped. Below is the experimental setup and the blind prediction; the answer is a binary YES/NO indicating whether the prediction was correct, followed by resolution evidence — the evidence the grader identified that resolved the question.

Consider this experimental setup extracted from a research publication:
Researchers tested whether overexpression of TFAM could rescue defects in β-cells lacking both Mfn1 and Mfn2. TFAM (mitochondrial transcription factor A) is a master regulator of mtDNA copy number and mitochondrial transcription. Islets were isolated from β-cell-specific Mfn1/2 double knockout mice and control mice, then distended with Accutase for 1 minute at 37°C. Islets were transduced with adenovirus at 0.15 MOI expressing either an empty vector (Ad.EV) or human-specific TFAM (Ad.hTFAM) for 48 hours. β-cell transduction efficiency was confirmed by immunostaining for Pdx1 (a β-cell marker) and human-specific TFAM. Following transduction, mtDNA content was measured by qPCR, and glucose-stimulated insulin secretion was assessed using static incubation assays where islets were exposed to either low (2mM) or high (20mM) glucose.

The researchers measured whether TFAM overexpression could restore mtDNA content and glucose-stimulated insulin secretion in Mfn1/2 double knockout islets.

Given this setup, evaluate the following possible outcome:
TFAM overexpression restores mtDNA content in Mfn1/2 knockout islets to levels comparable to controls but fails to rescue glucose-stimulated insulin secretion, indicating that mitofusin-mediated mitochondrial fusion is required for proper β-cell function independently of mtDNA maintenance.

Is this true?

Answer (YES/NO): NO